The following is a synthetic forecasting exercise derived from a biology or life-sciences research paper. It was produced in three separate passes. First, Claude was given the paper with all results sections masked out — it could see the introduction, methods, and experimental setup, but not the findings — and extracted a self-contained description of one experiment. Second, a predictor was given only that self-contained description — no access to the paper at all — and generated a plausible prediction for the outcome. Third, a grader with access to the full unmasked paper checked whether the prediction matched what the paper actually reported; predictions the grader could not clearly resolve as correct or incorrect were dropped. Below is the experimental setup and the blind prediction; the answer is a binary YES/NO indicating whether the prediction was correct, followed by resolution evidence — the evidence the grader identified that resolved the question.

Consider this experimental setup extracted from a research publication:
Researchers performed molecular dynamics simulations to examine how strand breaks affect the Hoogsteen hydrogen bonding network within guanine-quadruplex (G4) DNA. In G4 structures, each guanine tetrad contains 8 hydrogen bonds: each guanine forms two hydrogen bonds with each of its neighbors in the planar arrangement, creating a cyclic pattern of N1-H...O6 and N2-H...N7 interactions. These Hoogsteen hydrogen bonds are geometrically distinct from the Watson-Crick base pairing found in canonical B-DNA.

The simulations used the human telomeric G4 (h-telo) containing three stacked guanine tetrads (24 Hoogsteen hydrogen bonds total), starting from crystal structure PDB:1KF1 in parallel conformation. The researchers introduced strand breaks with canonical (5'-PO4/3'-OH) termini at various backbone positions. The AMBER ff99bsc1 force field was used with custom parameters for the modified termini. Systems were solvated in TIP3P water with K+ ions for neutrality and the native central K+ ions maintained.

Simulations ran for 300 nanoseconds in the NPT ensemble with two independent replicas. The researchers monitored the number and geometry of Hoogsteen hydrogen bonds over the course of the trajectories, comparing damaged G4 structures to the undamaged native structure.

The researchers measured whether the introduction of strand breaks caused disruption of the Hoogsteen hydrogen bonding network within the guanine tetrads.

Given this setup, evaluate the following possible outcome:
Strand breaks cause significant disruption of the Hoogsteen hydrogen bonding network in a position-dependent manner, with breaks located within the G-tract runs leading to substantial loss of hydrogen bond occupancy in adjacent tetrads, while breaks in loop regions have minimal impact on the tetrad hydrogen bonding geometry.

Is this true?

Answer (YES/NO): NO